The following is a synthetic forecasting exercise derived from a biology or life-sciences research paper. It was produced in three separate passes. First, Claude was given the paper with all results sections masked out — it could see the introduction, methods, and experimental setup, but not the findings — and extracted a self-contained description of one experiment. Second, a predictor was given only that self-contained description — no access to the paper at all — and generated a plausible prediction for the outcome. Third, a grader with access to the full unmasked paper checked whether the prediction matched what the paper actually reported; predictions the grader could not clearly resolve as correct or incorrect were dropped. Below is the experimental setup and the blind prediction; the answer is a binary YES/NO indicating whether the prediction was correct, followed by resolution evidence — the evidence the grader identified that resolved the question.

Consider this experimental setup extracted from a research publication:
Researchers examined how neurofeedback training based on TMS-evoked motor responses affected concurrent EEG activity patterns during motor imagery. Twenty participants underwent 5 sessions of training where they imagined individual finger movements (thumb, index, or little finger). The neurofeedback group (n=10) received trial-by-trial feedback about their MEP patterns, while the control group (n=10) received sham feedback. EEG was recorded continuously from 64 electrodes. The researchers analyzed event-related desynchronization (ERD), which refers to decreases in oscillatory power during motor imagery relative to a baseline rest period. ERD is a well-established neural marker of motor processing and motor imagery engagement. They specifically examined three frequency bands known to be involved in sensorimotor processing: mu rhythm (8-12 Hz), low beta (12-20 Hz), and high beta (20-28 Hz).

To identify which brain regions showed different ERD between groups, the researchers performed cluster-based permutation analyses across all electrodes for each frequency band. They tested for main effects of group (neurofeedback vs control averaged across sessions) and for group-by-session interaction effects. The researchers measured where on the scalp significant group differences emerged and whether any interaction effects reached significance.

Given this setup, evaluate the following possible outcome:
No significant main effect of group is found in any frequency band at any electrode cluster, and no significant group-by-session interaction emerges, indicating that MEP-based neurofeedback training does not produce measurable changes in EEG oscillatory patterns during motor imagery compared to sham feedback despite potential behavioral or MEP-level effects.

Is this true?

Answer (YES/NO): NO